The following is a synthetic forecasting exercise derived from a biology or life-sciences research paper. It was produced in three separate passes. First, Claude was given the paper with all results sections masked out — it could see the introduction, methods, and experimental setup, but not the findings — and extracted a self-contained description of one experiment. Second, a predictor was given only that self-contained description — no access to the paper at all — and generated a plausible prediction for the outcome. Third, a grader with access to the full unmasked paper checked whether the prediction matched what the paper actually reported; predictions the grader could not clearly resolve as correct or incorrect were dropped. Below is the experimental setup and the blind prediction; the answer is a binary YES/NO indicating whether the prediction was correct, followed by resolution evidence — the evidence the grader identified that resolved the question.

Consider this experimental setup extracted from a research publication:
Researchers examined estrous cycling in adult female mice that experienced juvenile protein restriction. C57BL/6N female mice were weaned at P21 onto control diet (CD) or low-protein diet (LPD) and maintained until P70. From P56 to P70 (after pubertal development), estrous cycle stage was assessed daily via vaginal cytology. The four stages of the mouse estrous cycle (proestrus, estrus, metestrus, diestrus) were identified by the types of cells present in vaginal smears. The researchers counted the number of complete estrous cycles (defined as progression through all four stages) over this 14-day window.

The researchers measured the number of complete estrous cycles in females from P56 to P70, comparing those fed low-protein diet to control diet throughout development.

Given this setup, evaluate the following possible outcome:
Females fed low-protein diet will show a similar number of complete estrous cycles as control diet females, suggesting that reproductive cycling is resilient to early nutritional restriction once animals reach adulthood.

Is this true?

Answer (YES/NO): NO